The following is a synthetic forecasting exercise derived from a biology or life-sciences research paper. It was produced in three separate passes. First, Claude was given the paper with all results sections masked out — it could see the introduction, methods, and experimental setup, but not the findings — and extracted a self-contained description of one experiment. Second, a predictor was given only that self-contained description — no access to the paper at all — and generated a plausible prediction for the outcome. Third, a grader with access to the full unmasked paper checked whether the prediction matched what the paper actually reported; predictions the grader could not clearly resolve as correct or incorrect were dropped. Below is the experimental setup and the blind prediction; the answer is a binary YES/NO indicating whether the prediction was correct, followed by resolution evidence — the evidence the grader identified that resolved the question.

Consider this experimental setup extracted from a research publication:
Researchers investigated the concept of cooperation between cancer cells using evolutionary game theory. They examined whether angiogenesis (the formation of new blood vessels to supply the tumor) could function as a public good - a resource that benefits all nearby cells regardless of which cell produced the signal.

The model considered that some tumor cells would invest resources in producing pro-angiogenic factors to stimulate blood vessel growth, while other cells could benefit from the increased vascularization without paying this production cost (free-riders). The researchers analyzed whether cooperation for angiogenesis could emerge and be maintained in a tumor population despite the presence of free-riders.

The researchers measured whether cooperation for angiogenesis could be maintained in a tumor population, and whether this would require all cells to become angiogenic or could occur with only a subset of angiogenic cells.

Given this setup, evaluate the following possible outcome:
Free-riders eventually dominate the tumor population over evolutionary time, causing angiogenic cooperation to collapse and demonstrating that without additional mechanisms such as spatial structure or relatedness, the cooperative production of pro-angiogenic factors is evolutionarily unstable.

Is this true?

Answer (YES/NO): NO